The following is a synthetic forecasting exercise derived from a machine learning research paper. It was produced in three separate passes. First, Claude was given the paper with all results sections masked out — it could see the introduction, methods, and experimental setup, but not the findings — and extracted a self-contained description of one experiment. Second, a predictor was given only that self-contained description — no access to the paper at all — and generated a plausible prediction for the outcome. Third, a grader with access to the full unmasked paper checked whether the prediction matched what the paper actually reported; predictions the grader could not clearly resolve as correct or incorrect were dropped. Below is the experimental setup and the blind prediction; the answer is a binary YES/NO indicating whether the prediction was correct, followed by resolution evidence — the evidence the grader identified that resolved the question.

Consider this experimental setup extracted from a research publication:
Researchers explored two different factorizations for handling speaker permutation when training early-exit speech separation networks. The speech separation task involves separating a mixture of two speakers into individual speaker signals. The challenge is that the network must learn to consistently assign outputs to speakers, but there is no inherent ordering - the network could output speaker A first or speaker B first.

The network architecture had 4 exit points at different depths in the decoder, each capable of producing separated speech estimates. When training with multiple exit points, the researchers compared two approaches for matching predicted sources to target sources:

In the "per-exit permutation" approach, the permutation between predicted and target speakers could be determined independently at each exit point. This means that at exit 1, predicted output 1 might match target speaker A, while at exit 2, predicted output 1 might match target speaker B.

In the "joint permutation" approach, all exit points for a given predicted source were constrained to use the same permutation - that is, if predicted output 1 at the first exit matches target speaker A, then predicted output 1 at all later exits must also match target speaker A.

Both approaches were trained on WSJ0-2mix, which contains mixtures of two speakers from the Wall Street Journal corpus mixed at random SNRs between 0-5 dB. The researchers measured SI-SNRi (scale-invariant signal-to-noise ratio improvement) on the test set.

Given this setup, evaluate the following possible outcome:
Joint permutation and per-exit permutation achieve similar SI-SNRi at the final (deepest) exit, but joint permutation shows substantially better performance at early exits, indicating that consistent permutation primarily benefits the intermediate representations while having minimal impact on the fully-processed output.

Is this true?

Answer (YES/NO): NO